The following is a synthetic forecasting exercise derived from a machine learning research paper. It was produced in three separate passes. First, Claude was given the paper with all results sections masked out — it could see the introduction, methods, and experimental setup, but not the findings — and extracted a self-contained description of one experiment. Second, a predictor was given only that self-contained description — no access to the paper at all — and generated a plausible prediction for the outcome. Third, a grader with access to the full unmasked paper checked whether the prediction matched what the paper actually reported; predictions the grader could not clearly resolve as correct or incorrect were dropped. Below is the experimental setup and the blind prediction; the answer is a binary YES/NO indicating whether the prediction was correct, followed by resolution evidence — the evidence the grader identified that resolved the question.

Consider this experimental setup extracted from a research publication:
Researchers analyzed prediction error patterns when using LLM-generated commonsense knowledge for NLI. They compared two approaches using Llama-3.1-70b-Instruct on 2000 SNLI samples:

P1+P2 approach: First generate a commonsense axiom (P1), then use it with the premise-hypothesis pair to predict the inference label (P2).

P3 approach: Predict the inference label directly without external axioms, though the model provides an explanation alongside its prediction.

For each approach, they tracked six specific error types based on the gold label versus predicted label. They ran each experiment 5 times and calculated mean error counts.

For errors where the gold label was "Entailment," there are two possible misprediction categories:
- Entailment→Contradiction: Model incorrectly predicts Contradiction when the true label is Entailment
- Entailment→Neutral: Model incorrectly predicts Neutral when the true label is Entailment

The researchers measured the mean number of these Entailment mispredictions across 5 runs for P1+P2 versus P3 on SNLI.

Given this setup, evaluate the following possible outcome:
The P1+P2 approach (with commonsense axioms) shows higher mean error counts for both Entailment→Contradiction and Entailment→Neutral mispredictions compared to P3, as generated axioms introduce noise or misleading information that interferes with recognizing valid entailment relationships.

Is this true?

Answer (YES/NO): NO